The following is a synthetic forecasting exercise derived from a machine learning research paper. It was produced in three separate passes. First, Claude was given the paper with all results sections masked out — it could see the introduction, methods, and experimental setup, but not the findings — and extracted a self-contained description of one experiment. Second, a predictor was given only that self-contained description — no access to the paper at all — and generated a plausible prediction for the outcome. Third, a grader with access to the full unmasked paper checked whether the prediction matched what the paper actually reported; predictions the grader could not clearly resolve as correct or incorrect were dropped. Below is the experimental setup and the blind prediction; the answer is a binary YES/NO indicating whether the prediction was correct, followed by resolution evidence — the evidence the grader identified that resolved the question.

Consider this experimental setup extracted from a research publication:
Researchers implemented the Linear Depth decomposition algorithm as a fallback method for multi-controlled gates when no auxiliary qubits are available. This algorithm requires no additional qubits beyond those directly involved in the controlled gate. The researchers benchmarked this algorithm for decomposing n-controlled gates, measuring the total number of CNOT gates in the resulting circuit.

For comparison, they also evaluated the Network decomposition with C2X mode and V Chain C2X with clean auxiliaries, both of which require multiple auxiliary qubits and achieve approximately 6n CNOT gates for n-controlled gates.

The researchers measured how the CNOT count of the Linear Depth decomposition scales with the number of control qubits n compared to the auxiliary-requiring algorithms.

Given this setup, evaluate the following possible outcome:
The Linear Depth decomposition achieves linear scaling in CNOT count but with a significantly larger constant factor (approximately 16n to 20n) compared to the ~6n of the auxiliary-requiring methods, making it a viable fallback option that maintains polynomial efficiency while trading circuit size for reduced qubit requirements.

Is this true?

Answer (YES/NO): NO